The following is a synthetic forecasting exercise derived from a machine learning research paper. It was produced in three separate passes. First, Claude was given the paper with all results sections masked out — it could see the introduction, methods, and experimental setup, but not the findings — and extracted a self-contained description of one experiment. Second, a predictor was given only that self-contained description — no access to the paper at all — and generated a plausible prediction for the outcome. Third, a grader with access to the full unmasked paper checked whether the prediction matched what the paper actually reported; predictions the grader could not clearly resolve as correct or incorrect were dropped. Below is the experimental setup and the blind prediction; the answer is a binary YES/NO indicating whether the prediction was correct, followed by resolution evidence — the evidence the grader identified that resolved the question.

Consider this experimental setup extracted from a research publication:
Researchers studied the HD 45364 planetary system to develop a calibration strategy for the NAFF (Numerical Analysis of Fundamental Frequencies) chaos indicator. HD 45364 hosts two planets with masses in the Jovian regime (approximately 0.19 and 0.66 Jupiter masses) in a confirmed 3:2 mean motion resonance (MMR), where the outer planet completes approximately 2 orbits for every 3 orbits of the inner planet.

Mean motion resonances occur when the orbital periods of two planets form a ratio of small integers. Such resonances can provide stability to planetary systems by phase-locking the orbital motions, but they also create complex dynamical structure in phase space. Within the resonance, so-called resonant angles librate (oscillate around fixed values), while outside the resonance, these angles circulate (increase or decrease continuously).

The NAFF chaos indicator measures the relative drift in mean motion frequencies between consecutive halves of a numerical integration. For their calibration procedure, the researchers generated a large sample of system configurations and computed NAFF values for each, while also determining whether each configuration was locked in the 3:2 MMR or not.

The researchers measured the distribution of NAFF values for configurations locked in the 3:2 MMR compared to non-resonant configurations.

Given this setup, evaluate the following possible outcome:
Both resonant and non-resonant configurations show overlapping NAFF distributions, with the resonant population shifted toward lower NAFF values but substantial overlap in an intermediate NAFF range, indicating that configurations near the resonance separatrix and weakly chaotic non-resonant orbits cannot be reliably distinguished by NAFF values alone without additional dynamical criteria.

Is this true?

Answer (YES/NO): NO